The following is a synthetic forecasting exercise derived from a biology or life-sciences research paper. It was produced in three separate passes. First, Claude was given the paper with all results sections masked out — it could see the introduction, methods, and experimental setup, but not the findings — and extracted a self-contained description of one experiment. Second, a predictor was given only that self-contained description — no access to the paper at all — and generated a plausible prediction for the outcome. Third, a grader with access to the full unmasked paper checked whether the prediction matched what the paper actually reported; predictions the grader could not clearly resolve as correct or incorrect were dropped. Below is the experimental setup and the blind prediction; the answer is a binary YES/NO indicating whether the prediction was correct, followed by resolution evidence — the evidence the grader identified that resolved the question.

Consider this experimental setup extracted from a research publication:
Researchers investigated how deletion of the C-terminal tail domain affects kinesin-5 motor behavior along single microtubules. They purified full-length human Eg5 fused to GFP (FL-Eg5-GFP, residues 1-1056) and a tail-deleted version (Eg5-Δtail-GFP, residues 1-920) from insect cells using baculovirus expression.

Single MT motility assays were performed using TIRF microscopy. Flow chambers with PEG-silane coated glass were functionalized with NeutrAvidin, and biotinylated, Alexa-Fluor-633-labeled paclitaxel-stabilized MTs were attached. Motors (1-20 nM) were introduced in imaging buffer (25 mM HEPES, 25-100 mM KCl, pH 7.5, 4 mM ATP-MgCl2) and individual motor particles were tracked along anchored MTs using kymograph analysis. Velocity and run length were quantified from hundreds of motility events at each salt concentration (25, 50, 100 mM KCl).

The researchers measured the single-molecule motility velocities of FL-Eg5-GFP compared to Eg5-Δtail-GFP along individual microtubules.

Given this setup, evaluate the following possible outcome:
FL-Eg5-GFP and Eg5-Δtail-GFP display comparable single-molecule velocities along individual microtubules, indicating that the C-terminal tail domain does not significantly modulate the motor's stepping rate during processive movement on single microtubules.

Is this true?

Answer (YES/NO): NO